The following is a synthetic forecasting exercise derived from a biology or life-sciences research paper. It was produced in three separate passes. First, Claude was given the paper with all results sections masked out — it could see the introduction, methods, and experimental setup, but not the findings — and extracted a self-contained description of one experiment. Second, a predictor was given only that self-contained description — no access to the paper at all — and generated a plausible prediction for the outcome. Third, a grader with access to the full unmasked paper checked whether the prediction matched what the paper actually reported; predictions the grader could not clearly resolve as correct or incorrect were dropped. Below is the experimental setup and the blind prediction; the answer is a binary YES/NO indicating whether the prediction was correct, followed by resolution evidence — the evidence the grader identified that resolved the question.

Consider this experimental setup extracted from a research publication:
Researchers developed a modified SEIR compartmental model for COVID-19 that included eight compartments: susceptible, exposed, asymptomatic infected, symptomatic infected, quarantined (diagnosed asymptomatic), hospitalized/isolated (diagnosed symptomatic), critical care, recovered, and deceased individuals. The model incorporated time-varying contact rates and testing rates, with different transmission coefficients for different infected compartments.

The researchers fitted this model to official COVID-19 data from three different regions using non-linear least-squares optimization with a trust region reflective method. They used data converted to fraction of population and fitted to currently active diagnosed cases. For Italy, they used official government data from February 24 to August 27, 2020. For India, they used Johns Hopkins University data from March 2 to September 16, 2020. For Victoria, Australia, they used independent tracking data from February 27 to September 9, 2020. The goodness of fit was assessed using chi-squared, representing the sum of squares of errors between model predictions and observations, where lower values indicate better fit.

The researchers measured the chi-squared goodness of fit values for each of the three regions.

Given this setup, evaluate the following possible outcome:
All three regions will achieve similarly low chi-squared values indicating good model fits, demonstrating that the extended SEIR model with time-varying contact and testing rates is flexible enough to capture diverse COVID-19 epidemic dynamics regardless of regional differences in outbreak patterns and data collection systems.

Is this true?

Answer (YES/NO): NO